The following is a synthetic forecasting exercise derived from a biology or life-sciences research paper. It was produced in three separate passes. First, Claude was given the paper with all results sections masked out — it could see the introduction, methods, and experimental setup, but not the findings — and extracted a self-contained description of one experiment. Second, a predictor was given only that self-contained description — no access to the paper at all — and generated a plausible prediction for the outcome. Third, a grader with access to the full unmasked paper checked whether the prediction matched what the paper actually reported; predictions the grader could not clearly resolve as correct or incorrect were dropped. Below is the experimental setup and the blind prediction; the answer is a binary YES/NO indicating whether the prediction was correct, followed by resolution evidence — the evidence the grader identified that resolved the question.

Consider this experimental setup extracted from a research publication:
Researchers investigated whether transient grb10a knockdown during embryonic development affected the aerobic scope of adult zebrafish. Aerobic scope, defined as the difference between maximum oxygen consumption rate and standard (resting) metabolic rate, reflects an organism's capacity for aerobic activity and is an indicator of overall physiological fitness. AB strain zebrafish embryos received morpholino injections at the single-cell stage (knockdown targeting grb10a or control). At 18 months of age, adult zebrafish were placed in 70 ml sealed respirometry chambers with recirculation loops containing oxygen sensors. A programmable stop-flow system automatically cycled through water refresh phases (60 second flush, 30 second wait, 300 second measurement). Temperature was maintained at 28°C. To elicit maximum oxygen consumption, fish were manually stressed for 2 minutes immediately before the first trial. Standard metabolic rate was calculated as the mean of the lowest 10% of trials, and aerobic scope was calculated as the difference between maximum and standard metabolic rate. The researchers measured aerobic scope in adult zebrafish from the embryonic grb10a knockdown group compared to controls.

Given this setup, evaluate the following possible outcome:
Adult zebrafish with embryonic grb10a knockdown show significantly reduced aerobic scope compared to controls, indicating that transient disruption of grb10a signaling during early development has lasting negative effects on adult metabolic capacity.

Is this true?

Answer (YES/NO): NO